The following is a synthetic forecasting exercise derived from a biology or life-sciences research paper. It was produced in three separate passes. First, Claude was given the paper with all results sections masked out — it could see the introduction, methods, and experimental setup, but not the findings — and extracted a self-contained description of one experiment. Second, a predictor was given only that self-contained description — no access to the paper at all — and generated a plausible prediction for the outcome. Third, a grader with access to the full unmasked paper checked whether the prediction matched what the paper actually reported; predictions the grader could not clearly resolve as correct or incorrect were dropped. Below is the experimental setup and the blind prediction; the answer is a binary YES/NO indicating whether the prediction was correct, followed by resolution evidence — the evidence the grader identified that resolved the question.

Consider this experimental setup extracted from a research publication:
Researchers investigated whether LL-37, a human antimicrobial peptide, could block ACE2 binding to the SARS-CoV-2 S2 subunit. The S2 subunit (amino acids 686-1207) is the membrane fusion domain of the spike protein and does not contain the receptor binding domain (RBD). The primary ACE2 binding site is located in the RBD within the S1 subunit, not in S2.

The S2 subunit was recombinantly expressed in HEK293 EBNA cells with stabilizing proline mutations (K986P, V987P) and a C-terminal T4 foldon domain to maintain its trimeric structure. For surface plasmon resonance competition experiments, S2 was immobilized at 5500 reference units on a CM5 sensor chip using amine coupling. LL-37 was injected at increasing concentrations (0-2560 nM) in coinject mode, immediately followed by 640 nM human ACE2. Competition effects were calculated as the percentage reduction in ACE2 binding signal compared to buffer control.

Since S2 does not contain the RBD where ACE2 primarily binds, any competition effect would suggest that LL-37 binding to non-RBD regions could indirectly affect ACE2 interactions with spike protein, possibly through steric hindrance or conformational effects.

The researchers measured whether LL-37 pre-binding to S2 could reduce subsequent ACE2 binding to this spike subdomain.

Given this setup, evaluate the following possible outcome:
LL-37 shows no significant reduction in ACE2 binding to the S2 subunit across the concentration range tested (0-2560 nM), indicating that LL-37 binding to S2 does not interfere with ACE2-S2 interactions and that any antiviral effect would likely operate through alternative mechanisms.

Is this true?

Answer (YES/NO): YES